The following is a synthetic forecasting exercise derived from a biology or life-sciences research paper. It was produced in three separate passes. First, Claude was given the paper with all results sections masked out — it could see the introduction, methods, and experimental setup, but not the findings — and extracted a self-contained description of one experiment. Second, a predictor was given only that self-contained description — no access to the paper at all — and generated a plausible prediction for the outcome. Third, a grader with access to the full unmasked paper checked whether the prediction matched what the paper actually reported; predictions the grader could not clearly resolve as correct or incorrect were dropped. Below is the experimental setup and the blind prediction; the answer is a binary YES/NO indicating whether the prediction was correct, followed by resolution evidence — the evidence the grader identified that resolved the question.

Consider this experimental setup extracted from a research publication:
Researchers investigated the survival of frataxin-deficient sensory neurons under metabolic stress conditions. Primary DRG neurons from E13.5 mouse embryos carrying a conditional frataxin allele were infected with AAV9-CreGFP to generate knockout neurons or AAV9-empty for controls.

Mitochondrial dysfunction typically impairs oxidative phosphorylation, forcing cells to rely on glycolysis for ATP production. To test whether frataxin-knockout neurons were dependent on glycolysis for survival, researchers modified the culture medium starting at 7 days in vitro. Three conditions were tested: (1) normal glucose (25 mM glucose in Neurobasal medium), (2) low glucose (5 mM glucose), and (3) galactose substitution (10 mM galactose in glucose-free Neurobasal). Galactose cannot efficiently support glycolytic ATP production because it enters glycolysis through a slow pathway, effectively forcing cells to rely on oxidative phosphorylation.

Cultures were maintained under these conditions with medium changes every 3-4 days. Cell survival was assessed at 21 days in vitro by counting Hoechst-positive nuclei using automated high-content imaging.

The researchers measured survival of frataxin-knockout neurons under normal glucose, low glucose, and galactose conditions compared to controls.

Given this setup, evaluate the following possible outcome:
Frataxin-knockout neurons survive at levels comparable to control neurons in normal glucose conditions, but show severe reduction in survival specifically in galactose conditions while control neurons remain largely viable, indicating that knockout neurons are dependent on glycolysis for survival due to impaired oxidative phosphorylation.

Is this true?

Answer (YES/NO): NO